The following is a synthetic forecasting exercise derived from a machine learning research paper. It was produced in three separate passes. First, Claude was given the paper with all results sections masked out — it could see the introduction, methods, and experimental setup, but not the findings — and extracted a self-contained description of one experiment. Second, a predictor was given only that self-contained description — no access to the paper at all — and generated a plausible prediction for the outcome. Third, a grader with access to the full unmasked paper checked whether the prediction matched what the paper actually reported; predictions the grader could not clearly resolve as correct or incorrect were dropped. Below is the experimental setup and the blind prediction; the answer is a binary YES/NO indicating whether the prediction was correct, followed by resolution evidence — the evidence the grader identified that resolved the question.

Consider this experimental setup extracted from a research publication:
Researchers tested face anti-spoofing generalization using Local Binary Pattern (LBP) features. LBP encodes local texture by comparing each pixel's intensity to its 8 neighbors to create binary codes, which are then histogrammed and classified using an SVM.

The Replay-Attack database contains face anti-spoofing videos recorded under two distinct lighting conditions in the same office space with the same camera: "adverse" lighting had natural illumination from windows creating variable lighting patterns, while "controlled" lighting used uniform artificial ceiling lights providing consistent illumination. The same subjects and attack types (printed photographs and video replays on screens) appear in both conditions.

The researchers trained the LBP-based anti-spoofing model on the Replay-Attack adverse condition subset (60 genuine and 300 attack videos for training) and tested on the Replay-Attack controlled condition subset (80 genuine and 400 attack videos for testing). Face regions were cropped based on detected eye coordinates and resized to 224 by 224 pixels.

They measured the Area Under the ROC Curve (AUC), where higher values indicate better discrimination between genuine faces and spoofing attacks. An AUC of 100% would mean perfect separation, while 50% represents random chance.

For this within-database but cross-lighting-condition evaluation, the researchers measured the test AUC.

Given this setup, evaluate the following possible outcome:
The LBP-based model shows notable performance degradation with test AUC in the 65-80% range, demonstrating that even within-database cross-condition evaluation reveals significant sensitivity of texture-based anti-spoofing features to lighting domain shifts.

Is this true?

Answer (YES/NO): YES